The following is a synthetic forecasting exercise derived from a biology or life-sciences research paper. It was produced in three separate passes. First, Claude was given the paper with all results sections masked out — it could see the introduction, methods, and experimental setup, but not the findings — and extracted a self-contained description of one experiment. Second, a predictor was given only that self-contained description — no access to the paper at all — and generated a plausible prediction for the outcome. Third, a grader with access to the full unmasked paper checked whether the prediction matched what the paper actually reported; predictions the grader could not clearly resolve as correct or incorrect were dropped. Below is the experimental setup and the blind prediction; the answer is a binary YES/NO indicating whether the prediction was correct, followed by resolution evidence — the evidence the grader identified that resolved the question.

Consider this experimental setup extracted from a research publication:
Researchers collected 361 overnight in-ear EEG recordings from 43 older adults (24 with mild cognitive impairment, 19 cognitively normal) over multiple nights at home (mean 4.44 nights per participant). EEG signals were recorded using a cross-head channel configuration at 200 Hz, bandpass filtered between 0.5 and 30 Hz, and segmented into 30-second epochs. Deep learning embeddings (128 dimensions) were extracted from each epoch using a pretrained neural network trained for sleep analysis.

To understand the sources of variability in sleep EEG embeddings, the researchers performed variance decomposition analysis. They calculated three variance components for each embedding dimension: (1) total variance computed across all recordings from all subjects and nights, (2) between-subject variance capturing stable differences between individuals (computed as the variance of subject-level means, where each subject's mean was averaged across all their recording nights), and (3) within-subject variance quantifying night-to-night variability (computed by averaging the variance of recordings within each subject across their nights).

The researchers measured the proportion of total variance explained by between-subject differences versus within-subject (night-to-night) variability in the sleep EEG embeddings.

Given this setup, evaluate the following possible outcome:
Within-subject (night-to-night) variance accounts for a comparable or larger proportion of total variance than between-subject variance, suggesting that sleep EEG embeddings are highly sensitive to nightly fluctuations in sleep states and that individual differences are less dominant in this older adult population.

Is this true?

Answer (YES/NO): YES